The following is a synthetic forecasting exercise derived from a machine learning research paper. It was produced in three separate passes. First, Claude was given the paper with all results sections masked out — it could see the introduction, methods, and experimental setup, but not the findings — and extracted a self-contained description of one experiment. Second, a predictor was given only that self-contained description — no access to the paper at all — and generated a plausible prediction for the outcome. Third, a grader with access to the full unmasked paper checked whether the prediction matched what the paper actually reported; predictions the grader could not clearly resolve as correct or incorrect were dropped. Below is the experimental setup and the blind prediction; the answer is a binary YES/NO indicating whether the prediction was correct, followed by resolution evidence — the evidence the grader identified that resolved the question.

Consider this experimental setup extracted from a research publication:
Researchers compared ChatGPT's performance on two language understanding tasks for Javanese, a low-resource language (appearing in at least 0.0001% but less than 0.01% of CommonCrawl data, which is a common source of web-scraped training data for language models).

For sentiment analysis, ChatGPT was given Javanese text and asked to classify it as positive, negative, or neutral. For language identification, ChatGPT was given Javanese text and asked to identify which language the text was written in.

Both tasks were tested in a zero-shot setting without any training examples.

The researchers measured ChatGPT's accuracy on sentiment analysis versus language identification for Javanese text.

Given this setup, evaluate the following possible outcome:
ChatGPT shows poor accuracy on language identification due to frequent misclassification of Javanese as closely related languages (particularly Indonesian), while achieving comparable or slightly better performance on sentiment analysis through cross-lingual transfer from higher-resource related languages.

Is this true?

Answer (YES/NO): NO